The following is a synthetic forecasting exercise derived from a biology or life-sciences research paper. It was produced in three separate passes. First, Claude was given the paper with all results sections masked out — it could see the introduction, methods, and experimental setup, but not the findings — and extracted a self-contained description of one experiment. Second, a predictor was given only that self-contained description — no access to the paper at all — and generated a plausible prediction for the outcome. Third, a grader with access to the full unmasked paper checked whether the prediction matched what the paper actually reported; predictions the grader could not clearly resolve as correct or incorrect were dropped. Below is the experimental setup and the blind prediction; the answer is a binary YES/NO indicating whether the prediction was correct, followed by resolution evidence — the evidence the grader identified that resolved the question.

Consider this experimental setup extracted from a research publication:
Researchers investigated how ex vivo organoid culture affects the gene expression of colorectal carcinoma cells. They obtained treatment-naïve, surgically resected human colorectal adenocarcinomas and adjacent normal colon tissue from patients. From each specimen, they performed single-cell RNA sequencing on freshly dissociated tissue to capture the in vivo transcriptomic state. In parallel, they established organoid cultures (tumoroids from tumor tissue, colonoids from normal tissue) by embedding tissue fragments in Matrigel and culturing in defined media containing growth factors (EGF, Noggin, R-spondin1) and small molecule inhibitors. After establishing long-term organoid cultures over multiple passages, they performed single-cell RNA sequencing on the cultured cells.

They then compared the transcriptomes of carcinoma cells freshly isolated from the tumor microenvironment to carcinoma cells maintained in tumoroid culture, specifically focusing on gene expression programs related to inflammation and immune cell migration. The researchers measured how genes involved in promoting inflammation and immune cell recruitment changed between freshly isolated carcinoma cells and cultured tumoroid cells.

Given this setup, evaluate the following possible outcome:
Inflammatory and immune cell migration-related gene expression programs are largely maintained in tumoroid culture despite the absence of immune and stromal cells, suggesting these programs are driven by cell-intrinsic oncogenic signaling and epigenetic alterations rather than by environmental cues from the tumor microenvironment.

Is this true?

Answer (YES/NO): NO